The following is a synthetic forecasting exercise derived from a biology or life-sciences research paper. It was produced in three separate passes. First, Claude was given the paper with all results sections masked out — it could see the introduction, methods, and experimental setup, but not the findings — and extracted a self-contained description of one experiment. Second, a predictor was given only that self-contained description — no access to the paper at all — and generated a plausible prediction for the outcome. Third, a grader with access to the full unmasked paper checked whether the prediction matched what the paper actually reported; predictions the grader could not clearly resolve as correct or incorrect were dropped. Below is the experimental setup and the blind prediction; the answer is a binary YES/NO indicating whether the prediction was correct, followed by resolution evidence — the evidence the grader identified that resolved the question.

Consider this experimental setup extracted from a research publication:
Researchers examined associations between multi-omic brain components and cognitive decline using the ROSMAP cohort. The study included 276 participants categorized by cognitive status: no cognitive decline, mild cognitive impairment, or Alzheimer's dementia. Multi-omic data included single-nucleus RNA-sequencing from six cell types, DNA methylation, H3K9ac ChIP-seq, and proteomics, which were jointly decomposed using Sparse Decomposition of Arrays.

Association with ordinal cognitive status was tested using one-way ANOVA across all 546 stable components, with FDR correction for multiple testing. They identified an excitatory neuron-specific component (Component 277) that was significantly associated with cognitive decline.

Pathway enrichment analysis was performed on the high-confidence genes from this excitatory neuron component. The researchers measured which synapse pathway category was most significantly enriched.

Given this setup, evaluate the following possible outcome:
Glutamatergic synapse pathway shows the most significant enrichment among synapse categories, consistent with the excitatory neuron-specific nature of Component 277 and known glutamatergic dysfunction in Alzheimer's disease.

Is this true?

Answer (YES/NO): NO